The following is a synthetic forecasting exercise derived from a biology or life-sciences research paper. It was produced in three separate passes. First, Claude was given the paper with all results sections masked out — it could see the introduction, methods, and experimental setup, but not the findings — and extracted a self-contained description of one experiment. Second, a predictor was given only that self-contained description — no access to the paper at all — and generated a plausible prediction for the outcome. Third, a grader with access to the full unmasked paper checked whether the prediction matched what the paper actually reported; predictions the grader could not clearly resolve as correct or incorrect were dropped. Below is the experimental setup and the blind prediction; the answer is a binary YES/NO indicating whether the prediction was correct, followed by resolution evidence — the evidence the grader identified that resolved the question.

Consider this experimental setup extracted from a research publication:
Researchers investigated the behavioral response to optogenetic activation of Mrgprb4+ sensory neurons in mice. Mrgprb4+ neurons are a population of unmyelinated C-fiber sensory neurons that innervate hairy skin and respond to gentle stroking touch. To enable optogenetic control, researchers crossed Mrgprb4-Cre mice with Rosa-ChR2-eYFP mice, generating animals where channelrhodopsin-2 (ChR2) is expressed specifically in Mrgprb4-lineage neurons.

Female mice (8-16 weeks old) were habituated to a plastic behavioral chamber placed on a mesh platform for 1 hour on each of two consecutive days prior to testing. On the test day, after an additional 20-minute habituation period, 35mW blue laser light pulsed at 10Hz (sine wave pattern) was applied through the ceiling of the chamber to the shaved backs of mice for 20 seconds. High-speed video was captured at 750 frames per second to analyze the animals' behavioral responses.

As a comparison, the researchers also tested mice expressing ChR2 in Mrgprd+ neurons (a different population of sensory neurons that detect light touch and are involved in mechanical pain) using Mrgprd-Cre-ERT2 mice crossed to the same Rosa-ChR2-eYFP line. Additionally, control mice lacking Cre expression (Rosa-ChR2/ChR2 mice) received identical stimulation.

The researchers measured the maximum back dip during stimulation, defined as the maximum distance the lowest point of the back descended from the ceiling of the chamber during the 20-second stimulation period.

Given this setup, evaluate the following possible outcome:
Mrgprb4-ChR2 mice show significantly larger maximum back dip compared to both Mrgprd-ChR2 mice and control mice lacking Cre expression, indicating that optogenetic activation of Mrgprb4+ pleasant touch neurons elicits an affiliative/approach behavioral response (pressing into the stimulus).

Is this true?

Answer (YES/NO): YES